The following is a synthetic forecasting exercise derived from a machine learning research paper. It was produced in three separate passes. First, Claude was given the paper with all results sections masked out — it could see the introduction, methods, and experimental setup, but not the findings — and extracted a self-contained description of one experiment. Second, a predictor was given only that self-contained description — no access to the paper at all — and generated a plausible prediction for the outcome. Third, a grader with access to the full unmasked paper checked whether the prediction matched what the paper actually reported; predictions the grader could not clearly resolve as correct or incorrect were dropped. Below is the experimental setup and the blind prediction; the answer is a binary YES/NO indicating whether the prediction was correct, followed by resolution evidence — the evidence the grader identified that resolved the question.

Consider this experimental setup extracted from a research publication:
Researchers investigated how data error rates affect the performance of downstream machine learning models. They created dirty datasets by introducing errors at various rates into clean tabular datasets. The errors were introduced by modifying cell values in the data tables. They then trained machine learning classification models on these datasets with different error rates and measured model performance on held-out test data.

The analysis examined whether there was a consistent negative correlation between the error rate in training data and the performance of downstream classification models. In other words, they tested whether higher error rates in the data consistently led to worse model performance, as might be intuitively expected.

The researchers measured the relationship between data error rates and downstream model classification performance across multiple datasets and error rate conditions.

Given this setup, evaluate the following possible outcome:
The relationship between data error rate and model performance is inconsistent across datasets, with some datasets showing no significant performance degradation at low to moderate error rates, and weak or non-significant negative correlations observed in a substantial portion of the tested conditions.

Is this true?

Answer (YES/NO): YES